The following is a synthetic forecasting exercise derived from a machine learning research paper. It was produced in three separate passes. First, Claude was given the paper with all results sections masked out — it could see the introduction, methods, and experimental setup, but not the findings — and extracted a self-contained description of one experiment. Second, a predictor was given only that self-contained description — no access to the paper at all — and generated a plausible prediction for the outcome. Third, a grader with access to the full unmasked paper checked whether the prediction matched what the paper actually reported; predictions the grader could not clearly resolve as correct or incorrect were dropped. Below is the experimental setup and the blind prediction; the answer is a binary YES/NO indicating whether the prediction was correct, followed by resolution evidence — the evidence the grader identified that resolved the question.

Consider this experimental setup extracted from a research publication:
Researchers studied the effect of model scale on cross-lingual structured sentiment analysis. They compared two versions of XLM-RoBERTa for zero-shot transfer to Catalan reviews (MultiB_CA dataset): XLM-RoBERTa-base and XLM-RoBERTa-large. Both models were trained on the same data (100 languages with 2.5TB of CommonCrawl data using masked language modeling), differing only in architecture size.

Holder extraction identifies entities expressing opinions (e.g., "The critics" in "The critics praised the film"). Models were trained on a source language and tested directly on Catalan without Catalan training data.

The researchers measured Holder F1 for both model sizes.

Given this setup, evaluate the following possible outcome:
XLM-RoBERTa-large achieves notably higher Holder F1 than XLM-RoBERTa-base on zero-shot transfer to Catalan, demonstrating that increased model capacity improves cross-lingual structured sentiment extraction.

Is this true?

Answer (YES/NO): YES